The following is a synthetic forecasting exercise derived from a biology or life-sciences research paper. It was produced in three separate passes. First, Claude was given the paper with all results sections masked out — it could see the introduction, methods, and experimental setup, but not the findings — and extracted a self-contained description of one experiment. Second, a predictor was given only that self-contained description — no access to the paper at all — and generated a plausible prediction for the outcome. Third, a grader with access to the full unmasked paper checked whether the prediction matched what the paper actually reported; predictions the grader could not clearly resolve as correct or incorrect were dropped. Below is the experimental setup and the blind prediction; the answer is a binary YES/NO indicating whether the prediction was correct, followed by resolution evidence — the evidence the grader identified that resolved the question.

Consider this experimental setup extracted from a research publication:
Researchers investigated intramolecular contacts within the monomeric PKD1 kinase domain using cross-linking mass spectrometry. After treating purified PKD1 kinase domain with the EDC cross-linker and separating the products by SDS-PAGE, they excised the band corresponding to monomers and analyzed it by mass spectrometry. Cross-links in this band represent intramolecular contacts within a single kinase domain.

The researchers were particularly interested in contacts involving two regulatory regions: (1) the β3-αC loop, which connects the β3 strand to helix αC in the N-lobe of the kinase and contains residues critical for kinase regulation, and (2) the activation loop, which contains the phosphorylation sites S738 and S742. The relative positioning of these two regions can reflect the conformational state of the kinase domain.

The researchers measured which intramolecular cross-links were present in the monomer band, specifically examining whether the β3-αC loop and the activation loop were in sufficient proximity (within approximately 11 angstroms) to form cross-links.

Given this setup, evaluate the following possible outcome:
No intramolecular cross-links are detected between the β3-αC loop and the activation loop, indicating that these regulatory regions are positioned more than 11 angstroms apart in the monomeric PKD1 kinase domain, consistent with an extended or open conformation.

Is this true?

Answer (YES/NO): NO